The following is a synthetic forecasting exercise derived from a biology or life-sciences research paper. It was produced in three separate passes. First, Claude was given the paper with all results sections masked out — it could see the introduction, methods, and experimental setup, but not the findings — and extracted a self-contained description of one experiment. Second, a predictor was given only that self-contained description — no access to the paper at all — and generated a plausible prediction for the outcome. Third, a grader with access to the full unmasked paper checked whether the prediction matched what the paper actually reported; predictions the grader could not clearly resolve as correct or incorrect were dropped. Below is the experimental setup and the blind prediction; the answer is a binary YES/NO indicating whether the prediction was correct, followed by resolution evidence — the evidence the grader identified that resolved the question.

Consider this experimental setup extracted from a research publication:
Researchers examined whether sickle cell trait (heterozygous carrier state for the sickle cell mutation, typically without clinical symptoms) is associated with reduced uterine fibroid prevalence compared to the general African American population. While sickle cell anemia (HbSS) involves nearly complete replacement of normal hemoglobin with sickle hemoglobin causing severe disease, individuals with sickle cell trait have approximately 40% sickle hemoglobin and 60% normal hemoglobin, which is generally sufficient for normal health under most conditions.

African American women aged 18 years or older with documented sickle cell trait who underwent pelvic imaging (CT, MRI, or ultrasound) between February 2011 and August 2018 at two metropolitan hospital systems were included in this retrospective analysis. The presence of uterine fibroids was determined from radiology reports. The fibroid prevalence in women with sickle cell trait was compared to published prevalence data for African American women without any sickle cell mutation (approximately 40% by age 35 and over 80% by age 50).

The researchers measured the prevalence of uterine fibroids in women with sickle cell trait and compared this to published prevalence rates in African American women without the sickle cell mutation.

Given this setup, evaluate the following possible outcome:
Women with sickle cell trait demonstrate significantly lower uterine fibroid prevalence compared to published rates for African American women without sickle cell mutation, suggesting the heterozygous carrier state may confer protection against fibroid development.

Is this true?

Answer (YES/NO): NO